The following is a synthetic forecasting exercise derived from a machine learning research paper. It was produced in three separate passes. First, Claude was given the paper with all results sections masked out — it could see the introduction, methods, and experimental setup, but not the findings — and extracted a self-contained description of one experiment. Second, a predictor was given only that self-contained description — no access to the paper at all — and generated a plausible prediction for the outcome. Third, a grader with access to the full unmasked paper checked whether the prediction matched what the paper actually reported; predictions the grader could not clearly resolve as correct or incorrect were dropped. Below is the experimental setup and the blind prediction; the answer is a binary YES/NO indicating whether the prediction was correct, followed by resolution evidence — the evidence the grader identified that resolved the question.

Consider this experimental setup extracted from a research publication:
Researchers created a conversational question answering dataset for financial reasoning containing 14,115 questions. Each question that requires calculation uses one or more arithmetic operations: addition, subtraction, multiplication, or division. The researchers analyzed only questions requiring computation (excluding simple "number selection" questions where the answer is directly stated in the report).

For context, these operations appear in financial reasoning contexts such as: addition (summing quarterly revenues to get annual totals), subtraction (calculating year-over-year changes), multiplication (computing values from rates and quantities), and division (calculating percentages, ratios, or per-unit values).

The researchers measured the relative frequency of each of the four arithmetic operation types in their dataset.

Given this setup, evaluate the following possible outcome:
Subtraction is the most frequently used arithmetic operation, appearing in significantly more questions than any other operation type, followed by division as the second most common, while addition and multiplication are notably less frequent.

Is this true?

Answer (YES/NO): YES